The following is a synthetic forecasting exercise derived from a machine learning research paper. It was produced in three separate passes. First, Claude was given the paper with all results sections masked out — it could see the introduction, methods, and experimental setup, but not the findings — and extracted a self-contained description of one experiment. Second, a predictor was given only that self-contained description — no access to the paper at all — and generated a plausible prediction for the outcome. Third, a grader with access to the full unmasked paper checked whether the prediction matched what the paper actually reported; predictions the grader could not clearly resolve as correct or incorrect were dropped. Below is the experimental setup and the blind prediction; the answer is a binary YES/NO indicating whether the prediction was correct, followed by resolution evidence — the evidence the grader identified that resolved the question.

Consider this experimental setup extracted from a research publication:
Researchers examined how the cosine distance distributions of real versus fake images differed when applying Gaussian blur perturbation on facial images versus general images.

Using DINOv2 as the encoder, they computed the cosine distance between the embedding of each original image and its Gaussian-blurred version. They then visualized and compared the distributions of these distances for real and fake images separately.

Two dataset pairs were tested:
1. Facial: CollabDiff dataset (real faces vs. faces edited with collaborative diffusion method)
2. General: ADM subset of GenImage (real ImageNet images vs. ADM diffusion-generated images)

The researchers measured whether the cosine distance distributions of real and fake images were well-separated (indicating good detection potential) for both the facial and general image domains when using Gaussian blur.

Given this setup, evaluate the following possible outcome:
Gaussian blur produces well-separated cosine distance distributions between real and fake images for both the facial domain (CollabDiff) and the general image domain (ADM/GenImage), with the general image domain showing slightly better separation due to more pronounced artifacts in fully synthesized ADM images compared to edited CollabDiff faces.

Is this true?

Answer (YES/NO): NO